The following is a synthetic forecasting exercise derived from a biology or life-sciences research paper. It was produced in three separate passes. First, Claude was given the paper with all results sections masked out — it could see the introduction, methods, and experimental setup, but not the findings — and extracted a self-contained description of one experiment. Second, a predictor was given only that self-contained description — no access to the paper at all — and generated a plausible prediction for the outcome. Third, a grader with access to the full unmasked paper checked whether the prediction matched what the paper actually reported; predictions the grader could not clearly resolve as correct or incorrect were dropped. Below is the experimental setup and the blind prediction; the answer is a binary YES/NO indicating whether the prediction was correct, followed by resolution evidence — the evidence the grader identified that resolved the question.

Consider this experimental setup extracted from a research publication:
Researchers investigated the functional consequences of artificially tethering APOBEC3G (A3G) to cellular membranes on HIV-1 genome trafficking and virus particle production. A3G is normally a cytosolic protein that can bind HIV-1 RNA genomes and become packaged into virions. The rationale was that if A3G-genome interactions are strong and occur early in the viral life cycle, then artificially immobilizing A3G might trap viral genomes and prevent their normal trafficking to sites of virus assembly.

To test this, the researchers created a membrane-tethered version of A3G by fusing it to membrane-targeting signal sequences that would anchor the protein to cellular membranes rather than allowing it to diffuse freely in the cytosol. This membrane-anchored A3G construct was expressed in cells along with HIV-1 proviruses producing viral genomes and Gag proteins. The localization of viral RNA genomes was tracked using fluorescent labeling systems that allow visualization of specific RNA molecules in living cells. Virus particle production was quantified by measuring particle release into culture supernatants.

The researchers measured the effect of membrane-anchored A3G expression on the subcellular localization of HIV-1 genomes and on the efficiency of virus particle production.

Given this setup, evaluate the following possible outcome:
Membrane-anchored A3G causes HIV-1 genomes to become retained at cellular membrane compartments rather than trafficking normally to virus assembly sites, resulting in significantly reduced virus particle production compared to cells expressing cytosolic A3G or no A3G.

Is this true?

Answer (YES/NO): YES